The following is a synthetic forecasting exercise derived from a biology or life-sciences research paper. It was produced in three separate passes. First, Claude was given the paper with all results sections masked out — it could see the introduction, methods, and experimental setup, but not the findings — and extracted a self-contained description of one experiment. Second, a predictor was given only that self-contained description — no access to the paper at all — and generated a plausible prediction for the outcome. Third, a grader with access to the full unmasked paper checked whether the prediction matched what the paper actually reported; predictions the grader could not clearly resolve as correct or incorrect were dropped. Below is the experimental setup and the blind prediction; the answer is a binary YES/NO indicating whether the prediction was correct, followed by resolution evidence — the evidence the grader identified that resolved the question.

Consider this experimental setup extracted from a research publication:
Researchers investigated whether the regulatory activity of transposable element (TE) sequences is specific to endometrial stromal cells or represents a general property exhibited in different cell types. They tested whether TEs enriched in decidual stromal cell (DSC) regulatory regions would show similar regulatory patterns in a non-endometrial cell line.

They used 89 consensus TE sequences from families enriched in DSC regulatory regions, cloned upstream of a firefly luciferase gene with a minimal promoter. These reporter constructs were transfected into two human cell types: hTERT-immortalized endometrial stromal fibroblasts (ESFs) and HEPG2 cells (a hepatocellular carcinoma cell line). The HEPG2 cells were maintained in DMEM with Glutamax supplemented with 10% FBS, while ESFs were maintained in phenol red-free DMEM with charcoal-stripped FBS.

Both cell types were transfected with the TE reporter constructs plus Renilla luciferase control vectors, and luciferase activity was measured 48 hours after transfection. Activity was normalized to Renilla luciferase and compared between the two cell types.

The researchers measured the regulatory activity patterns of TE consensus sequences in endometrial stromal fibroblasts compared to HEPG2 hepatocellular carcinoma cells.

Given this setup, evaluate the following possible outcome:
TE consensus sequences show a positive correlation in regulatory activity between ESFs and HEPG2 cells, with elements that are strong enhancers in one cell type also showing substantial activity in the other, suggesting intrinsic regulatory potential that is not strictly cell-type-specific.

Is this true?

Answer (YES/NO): NO